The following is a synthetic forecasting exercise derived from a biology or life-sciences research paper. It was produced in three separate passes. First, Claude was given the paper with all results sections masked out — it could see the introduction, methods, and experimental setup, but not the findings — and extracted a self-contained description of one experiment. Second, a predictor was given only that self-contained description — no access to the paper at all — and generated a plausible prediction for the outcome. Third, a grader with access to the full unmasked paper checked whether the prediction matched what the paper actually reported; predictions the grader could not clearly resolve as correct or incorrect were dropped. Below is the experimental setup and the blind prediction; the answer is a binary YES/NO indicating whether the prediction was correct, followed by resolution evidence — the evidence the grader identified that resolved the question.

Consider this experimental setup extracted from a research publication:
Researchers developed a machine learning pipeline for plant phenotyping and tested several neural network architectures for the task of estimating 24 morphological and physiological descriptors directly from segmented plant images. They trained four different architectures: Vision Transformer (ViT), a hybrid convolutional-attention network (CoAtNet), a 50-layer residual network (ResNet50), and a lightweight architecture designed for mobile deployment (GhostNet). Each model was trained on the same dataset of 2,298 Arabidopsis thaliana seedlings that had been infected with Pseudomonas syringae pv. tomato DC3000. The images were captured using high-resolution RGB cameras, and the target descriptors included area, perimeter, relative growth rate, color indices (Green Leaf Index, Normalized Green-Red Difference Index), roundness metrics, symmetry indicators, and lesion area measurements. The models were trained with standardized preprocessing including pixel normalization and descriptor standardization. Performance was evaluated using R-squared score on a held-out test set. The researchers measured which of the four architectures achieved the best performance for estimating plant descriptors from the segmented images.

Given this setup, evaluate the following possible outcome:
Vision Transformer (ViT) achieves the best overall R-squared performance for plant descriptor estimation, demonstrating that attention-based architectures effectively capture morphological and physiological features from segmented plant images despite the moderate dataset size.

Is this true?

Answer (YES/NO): NO